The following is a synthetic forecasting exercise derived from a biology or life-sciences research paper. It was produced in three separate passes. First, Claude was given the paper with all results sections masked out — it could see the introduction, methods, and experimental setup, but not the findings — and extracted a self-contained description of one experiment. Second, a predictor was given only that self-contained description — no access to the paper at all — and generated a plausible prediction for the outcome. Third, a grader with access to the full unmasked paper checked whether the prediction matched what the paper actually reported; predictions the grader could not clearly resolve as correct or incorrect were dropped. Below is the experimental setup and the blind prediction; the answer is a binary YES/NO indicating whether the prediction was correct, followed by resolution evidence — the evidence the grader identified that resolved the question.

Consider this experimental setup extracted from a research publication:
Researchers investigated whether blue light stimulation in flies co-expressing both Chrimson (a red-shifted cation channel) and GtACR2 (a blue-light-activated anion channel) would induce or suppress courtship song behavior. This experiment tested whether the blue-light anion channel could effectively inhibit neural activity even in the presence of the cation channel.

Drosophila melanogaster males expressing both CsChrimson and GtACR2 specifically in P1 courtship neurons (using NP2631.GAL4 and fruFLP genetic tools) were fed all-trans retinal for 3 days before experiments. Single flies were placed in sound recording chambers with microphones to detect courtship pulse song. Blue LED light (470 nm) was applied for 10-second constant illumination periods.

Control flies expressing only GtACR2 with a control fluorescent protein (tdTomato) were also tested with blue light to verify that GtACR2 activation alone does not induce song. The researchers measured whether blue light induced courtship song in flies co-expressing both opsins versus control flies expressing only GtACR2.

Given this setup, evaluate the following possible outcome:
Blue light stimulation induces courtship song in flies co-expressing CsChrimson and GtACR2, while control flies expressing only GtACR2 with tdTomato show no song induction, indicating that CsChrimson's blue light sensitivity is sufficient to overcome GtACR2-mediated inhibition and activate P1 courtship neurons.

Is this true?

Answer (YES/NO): NO